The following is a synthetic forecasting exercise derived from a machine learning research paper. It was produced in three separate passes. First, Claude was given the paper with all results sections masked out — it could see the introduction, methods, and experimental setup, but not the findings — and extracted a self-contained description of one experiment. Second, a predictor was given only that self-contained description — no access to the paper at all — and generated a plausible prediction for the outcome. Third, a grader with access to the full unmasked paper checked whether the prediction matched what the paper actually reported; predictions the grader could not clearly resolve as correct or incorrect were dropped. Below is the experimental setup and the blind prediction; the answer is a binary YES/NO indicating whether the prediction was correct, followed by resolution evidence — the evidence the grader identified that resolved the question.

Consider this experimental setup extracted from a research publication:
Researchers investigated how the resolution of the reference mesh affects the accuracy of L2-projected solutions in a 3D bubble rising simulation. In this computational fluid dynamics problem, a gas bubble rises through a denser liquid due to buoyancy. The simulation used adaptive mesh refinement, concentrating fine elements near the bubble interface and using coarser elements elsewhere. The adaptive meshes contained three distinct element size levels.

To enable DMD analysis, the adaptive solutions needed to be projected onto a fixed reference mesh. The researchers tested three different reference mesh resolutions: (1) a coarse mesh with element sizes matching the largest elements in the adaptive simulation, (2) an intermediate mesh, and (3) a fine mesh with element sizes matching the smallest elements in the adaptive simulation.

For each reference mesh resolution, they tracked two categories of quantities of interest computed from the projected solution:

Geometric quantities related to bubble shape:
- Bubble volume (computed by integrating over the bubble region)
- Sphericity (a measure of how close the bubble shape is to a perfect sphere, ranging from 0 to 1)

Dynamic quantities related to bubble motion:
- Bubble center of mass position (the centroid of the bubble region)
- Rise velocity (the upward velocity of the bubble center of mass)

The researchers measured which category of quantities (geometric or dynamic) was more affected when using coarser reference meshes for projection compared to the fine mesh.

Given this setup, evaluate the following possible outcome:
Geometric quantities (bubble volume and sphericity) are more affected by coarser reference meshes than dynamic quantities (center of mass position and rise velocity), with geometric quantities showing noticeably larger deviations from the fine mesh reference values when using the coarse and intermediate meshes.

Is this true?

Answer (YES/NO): NO